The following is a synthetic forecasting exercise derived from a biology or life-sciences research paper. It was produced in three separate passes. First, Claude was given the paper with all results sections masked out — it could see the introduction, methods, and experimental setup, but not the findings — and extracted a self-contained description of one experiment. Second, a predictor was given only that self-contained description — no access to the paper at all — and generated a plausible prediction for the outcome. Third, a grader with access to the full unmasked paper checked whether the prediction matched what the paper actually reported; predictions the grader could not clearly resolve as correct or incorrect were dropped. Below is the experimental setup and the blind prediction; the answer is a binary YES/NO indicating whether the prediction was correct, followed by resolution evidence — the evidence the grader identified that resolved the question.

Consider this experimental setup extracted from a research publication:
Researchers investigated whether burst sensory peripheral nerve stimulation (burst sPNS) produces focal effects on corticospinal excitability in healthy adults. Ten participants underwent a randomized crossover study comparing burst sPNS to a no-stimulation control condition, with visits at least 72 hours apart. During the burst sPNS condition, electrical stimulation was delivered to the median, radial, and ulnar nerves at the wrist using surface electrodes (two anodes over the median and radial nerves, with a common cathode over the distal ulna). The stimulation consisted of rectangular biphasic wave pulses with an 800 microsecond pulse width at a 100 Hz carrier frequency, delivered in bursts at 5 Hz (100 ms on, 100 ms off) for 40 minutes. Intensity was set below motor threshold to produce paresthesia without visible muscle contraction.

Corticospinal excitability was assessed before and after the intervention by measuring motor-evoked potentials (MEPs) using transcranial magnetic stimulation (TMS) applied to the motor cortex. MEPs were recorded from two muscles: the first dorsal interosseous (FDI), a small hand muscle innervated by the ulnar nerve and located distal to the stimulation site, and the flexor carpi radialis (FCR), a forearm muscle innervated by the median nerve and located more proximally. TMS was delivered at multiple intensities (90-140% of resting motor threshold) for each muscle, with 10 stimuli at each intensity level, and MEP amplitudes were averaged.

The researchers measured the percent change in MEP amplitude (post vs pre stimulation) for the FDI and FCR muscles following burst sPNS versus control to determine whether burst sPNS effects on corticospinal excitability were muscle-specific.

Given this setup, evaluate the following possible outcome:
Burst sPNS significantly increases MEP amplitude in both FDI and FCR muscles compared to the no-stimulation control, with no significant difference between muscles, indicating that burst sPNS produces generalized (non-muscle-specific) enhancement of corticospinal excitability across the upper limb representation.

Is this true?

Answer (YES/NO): NO